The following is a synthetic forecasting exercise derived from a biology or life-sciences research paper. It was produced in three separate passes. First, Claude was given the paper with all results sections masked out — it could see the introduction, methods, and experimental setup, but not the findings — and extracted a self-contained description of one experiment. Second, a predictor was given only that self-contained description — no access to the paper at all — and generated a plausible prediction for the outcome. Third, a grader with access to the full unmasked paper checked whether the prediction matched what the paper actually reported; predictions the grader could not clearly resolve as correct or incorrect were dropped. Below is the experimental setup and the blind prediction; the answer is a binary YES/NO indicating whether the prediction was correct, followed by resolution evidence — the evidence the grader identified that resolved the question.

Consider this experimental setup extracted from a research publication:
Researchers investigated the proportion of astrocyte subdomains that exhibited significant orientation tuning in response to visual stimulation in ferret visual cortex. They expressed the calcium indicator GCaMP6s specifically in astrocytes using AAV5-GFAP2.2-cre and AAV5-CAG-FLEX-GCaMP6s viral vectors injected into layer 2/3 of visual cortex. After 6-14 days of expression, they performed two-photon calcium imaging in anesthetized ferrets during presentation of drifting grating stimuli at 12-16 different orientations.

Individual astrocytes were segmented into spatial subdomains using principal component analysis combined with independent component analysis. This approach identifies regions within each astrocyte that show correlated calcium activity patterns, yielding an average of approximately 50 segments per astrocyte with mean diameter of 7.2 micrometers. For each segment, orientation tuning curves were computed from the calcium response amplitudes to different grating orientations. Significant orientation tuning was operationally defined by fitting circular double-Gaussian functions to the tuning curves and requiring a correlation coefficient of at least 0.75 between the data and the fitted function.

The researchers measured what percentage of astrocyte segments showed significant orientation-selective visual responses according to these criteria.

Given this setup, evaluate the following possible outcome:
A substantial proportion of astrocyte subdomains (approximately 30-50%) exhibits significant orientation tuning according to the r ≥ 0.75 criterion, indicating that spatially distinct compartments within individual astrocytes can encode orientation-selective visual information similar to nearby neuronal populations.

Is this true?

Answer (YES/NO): NO